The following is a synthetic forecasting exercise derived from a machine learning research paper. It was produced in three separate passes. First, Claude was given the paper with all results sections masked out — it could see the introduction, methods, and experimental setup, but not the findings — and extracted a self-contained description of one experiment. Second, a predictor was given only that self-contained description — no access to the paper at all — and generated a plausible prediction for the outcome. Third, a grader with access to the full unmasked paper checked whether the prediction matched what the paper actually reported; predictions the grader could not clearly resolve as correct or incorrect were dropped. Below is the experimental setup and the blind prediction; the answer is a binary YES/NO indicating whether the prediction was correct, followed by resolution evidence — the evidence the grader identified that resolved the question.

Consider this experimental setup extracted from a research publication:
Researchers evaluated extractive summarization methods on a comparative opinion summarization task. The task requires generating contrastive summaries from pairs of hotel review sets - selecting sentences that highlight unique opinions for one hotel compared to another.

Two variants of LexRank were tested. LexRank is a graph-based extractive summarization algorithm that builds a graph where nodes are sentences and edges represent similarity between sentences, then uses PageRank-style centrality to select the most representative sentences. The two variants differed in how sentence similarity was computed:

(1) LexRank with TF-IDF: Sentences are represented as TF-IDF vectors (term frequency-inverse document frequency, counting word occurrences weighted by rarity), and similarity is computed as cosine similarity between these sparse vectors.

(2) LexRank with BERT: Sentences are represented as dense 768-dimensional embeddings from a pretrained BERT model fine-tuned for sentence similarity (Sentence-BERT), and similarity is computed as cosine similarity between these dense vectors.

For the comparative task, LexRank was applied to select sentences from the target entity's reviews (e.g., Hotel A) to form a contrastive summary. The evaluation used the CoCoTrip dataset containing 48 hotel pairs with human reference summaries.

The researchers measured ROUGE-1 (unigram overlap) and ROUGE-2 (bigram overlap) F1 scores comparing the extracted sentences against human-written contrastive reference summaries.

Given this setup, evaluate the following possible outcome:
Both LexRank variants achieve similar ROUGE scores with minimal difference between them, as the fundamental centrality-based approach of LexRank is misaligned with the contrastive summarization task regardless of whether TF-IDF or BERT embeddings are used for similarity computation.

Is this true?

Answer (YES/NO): NO